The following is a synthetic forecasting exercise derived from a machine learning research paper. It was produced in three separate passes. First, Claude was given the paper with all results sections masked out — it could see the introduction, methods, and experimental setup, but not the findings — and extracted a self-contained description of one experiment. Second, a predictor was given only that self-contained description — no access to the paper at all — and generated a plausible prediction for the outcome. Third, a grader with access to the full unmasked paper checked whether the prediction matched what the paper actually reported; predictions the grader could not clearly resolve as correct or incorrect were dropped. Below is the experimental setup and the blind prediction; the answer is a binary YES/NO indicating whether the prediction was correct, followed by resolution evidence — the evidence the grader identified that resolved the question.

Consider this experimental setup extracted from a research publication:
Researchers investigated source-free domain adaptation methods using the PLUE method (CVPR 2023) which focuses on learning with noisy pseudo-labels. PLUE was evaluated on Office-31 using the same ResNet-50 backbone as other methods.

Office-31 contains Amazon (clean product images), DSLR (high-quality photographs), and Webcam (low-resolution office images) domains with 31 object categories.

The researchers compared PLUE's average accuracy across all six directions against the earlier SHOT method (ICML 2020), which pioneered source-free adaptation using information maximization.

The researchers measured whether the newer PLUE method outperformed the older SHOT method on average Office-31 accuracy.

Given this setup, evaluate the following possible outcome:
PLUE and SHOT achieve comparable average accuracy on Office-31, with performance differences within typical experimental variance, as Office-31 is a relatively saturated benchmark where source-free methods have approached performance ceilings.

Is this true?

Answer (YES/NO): NO